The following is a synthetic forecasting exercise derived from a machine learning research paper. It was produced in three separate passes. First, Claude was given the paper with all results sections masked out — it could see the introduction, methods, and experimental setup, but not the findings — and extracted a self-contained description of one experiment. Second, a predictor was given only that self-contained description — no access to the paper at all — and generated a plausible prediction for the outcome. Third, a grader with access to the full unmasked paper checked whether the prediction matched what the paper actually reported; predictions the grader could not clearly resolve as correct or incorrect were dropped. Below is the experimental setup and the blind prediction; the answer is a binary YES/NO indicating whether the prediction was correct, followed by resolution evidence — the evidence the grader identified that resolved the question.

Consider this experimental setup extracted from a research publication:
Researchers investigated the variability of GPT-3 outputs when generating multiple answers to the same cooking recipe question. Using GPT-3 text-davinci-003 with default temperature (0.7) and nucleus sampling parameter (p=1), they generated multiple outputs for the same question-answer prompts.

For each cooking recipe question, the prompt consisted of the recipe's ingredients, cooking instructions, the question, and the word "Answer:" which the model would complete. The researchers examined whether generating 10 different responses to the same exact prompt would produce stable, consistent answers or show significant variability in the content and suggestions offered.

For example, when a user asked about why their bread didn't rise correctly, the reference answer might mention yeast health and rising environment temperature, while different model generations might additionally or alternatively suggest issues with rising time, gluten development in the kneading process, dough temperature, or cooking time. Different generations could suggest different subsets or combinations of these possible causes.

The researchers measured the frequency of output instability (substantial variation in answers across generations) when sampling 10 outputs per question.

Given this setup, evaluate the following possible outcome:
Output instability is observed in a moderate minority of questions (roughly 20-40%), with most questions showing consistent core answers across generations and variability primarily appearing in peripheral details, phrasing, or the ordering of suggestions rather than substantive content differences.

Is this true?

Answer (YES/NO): NO